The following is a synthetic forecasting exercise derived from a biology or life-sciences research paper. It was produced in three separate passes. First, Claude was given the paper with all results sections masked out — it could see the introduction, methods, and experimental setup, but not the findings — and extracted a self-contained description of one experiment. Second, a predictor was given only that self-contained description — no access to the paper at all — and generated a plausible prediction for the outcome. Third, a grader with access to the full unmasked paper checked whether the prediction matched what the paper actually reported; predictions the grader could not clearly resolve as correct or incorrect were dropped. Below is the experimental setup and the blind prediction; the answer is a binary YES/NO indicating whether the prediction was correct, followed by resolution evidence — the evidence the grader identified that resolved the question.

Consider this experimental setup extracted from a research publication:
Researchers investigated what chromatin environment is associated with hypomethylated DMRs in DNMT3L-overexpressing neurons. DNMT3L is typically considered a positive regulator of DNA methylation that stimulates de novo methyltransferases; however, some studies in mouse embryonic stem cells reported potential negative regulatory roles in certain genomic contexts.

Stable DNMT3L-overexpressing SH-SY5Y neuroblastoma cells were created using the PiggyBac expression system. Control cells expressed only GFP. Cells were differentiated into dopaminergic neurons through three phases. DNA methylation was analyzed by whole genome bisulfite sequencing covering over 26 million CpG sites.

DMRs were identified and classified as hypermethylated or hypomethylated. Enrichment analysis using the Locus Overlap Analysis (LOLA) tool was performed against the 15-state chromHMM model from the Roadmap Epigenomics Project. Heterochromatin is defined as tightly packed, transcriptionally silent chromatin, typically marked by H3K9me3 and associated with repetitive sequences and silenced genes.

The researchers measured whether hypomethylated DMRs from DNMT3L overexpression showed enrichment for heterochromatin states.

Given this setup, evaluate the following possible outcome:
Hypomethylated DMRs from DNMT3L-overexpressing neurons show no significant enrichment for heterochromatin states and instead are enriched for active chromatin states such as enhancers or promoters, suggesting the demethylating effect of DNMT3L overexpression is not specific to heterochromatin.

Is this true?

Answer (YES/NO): NO